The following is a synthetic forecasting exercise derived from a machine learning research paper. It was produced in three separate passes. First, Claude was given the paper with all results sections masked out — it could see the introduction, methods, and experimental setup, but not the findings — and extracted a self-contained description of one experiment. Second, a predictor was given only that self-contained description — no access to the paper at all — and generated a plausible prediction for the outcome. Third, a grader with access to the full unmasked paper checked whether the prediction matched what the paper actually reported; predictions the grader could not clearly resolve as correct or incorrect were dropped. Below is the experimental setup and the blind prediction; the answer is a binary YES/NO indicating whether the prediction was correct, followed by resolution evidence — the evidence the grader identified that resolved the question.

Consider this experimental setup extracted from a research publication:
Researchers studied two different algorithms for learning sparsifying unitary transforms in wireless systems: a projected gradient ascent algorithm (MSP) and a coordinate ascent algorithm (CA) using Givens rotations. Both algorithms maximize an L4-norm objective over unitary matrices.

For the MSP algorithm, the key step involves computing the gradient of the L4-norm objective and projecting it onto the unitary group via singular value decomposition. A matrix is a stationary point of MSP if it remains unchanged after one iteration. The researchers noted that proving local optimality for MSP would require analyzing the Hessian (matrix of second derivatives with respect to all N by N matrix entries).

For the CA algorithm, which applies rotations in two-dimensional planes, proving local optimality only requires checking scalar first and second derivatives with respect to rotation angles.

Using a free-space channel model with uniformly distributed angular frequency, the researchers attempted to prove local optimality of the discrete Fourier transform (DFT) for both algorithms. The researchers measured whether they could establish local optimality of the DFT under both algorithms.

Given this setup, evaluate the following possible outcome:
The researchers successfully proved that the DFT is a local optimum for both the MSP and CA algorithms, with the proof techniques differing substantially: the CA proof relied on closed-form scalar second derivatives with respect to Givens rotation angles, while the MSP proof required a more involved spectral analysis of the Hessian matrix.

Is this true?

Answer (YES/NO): NO